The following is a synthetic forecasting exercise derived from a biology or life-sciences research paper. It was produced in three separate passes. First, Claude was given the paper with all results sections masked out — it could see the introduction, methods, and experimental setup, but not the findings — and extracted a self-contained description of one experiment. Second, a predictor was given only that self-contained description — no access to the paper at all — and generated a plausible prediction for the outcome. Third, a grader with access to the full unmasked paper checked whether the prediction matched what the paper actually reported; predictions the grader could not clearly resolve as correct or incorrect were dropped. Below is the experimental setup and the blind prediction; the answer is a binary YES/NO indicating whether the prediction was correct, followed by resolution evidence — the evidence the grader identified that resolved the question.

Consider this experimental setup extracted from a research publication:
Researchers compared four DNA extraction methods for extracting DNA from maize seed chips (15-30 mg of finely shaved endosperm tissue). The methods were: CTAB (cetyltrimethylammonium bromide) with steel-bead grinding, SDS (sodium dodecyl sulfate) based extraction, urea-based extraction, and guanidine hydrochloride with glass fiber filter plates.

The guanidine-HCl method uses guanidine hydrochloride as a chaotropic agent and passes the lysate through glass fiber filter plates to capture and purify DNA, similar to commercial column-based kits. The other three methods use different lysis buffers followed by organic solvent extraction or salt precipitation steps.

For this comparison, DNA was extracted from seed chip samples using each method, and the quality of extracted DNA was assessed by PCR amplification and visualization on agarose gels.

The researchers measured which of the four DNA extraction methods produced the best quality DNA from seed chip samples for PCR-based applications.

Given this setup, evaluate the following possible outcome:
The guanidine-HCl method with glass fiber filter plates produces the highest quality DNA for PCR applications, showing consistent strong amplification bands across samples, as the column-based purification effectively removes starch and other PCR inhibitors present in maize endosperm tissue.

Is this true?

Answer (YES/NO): YES